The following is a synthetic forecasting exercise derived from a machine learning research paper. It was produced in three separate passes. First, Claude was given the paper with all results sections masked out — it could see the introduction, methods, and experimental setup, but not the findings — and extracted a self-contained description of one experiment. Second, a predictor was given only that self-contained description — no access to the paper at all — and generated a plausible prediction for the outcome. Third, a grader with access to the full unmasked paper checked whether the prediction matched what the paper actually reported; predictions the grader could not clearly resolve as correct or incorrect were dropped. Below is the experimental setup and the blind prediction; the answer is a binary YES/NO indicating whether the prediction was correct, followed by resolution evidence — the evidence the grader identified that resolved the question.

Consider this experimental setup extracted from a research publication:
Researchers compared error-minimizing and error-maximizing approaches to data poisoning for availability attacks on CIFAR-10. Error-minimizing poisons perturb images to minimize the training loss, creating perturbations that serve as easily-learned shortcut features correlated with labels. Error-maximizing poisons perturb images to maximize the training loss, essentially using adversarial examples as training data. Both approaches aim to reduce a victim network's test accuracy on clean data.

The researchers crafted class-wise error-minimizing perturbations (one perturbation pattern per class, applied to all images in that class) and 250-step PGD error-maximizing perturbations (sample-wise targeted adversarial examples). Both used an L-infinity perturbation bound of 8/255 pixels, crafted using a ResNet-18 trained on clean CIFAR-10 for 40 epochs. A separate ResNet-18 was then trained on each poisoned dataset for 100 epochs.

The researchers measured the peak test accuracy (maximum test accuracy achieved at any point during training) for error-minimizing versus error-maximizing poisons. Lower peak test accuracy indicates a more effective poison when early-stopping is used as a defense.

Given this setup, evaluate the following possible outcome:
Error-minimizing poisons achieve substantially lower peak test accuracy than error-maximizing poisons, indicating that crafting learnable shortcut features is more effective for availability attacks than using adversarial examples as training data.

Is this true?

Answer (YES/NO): YES